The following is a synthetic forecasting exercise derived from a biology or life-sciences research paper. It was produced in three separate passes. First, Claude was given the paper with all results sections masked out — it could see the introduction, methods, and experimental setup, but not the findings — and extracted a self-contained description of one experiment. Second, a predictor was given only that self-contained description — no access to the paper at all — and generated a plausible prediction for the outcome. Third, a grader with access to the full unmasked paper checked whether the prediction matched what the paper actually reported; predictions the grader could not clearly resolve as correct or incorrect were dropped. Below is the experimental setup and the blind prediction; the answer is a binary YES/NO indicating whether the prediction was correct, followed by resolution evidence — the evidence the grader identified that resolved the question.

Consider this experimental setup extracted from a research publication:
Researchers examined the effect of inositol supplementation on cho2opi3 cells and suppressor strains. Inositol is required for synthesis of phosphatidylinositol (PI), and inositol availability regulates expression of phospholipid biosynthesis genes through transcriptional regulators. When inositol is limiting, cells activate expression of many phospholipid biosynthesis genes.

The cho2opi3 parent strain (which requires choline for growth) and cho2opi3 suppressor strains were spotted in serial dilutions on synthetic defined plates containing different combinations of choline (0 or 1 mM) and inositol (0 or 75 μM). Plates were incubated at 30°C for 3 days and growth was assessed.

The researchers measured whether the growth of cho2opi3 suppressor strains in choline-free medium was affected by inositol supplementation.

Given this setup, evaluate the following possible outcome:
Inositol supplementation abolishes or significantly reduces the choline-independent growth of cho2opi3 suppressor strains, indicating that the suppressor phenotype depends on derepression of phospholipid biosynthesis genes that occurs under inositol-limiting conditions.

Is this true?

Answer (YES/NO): NO